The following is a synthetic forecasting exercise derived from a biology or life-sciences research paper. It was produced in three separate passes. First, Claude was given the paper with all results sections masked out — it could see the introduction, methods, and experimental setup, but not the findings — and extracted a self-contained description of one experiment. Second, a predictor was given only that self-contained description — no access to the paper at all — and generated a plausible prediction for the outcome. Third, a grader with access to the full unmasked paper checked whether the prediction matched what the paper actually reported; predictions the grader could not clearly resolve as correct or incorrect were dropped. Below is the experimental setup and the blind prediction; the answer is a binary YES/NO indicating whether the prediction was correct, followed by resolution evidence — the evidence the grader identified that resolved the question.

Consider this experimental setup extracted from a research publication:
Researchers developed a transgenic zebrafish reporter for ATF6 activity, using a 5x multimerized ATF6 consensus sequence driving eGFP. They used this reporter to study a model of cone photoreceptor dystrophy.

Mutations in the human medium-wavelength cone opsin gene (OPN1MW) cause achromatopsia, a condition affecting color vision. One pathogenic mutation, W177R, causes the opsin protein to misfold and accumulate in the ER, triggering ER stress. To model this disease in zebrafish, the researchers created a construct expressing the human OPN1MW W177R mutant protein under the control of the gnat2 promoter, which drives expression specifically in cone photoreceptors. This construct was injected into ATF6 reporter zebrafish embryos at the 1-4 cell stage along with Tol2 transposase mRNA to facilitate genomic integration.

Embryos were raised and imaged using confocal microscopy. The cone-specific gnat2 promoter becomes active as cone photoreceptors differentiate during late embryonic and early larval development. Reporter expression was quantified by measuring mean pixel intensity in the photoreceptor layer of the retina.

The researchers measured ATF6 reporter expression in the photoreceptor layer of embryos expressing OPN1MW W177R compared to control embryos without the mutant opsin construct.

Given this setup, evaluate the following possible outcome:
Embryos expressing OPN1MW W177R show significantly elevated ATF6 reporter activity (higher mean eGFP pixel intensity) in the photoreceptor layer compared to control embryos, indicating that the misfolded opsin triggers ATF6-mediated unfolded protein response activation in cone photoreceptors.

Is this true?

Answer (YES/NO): YES